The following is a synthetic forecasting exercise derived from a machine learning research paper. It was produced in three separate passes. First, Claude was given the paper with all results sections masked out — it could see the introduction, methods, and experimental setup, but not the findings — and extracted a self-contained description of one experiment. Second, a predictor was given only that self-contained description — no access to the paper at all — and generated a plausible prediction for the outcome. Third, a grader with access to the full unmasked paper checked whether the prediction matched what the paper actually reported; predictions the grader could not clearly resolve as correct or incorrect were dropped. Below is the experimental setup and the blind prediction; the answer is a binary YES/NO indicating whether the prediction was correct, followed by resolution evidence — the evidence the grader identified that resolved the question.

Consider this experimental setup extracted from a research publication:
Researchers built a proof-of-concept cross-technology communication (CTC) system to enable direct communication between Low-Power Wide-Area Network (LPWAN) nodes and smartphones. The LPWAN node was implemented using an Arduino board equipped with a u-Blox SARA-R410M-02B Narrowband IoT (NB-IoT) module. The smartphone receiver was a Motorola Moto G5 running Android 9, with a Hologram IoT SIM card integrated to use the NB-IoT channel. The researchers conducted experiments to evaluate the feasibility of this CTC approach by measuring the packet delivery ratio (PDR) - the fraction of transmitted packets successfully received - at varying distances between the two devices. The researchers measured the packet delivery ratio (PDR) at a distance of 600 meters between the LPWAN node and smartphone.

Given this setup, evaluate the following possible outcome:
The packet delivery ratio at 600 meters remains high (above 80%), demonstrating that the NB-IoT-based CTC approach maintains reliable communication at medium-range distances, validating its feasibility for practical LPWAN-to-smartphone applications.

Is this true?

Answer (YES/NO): YES